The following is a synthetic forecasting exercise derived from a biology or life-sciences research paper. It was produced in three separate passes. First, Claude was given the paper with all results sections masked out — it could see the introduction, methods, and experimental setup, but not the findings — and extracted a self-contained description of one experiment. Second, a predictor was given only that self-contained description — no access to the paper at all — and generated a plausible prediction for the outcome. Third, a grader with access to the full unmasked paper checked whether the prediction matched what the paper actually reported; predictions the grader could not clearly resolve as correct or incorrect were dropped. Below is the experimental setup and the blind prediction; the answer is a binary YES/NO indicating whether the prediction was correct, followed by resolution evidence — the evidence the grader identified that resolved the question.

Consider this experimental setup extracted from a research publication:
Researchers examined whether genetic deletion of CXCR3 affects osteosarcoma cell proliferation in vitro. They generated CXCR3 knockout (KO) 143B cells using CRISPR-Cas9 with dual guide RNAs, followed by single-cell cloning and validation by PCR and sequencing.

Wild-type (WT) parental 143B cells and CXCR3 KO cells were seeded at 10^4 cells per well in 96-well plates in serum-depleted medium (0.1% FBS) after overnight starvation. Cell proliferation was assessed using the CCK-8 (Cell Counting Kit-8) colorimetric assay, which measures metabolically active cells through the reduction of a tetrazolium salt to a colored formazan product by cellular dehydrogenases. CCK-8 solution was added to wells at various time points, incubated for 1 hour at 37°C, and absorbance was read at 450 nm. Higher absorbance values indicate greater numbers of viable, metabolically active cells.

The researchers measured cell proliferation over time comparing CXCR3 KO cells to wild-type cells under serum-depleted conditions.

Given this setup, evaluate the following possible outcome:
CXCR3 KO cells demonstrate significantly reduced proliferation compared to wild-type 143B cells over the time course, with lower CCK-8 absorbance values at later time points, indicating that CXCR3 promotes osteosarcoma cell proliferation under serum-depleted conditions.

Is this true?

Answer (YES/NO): YES